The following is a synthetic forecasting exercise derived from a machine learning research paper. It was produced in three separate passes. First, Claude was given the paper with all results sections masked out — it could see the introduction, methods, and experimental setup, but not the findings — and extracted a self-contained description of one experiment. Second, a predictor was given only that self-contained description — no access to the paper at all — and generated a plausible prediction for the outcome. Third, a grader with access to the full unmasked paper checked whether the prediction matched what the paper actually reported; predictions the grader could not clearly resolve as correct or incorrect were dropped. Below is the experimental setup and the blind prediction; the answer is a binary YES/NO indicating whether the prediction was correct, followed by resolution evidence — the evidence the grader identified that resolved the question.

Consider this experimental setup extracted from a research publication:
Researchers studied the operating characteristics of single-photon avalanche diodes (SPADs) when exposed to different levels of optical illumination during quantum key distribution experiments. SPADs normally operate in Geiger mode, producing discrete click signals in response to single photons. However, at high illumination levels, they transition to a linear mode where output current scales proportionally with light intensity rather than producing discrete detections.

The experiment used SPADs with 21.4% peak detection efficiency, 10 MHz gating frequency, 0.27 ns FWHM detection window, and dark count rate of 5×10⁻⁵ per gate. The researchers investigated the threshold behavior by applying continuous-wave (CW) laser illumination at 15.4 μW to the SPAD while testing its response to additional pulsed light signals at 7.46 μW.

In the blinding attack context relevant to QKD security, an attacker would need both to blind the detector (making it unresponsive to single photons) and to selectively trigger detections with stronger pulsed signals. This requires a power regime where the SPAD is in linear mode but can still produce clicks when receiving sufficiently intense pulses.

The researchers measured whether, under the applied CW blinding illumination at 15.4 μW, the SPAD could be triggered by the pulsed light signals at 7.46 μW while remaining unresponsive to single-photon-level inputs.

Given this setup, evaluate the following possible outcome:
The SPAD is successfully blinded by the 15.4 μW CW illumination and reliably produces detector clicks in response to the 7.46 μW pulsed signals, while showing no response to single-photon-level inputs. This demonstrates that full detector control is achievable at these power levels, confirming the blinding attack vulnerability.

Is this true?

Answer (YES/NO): YES